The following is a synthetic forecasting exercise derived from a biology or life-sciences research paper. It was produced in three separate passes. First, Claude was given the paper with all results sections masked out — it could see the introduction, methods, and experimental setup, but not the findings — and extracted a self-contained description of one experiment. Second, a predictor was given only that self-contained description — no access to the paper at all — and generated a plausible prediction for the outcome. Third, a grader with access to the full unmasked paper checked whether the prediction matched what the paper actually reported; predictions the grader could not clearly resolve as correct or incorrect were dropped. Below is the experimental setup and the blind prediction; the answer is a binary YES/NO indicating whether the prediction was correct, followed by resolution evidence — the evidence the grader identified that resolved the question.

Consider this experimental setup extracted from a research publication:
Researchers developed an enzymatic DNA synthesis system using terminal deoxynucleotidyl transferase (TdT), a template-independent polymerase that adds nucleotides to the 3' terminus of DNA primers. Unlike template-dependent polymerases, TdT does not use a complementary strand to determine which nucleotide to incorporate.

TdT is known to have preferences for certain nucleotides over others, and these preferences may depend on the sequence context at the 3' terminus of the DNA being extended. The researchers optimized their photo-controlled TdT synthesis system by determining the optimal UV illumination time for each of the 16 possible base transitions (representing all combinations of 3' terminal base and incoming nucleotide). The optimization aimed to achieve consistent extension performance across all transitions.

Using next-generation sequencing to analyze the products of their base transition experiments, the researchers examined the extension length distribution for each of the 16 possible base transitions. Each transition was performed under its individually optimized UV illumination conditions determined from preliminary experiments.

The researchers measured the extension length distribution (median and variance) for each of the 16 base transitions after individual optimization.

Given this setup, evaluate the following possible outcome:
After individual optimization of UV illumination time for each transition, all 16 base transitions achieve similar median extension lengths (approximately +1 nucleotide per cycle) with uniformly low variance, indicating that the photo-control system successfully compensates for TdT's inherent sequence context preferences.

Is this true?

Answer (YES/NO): NO